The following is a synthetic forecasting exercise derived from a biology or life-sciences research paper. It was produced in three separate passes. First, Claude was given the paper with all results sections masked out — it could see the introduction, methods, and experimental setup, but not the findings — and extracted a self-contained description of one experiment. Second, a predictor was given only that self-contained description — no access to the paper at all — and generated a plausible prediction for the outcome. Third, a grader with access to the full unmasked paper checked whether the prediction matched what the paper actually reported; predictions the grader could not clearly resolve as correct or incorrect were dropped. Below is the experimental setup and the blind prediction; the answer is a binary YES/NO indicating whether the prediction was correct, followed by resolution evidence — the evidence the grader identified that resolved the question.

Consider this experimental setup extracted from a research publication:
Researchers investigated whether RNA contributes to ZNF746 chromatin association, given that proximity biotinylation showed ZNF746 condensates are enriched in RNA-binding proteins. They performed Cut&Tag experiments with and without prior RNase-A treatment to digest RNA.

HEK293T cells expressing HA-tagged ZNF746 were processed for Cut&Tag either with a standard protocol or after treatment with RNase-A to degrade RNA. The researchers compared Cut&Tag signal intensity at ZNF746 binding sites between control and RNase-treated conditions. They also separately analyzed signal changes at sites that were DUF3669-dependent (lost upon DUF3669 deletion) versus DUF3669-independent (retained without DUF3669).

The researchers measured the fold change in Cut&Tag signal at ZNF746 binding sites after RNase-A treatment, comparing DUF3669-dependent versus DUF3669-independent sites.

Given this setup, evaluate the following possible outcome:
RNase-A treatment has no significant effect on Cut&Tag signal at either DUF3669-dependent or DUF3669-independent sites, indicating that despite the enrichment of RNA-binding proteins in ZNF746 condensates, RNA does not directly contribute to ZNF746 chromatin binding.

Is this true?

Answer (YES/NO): NO